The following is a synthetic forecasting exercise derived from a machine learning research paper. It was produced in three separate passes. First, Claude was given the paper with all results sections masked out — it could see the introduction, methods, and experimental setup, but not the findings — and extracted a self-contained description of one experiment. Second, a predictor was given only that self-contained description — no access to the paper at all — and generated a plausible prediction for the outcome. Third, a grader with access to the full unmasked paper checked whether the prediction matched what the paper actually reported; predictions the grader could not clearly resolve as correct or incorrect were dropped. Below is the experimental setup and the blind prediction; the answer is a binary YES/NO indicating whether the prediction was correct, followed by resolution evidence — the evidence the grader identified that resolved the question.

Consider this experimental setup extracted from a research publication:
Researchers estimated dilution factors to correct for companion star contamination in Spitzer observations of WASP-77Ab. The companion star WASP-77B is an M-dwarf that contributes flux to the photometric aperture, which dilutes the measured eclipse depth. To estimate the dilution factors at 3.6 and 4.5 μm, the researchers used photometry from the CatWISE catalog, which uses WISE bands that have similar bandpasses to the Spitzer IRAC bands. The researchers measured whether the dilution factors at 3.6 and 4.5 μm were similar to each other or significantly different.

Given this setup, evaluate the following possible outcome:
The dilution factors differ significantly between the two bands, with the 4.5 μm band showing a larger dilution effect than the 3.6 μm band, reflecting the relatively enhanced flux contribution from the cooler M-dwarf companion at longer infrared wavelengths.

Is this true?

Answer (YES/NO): NO